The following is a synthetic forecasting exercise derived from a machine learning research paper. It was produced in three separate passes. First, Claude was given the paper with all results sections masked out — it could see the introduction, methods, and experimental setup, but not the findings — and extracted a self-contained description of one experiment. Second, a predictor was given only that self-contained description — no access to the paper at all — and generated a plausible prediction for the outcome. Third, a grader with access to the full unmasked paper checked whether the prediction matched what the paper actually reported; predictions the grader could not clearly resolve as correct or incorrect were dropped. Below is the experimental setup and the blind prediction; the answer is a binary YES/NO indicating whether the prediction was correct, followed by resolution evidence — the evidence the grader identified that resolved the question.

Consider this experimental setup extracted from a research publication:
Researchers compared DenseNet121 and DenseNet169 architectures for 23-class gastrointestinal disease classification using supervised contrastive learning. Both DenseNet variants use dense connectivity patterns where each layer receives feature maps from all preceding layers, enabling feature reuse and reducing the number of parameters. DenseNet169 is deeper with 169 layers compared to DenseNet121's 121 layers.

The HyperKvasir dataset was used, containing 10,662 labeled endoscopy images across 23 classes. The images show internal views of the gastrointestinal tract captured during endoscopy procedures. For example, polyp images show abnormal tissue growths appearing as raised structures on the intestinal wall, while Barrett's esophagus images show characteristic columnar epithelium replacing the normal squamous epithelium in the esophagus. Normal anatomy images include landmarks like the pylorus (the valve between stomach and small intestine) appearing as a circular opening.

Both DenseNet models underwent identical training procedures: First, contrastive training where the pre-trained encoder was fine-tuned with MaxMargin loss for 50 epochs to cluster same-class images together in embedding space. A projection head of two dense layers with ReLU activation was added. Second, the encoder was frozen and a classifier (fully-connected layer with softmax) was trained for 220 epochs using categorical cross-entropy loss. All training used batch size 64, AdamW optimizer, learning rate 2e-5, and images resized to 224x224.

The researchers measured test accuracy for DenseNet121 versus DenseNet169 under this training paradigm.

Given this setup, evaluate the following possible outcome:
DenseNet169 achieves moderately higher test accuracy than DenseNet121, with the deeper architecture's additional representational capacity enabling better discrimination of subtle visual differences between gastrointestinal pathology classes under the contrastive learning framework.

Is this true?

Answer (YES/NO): YES